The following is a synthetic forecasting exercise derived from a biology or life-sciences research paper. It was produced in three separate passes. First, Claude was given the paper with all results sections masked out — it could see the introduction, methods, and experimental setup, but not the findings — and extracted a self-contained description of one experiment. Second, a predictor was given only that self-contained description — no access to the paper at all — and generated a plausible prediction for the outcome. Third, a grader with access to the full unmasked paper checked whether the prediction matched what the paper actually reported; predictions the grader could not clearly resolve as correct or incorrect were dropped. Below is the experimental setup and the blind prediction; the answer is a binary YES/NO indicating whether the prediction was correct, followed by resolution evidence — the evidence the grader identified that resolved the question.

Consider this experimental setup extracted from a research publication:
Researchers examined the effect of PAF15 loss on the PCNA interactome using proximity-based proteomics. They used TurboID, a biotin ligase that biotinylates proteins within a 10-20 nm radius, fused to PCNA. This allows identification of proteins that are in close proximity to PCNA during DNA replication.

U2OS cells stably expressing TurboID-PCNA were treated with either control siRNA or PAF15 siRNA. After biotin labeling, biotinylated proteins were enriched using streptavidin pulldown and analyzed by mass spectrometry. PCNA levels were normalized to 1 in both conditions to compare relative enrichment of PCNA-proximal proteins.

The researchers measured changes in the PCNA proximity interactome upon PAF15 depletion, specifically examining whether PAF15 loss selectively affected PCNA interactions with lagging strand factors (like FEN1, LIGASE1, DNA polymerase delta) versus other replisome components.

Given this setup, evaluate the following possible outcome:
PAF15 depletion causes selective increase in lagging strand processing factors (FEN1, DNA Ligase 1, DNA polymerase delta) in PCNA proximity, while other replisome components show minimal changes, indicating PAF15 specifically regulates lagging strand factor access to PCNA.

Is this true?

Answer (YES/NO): NO